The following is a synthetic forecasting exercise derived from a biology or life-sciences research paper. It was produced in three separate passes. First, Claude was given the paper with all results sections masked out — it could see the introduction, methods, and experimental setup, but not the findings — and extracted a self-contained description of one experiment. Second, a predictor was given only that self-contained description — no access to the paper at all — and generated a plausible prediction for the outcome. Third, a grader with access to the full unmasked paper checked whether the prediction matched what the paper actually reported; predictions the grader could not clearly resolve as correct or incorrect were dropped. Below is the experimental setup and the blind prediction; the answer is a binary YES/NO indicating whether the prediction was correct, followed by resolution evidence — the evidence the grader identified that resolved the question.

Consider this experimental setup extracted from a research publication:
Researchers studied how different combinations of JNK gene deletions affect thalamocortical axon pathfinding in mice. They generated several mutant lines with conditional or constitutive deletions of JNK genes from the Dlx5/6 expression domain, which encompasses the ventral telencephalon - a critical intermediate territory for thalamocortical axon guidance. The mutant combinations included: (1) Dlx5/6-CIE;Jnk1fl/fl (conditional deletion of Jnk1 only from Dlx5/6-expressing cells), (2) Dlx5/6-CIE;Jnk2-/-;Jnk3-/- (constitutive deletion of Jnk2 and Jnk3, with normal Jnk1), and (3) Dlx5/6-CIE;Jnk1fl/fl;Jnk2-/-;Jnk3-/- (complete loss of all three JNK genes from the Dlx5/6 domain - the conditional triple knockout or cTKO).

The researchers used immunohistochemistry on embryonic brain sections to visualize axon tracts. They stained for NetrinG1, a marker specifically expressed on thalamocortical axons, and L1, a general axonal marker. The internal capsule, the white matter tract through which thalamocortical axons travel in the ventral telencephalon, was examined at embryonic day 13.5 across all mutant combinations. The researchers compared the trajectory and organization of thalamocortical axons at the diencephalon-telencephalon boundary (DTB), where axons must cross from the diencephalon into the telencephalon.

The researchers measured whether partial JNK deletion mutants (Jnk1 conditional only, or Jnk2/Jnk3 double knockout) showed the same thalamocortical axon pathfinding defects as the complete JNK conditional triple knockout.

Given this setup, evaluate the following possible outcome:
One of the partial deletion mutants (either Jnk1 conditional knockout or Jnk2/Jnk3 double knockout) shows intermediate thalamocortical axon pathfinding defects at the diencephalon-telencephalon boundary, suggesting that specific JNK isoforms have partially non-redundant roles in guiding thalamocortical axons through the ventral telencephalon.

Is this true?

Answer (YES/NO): NO